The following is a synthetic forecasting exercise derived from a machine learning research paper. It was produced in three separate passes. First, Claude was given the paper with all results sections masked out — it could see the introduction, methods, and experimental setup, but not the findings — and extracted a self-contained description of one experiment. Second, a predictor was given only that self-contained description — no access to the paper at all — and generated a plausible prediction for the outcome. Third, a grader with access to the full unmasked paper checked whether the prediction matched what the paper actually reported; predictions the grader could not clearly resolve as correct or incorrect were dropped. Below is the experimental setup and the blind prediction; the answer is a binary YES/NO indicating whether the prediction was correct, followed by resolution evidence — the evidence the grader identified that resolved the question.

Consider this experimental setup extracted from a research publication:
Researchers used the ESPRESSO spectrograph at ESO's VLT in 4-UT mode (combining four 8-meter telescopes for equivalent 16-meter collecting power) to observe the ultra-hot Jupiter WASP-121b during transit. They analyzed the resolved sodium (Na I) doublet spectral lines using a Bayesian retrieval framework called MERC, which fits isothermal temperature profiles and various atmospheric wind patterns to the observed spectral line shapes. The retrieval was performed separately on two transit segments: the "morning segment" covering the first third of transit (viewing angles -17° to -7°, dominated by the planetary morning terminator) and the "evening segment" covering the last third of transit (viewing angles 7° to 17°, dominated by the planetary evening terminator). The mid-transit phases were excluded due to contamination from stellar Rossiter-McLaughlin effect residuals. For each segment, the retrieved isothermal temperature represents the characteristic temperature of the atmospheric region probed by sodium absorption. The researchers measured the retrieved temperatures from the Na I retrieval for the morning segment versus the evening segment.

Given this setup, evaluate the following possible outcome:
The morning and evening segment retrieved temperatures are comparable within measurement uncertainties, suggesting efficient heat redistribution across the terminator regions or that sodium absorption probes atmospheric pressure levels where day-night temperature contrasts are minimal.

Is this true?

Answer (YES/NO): NO